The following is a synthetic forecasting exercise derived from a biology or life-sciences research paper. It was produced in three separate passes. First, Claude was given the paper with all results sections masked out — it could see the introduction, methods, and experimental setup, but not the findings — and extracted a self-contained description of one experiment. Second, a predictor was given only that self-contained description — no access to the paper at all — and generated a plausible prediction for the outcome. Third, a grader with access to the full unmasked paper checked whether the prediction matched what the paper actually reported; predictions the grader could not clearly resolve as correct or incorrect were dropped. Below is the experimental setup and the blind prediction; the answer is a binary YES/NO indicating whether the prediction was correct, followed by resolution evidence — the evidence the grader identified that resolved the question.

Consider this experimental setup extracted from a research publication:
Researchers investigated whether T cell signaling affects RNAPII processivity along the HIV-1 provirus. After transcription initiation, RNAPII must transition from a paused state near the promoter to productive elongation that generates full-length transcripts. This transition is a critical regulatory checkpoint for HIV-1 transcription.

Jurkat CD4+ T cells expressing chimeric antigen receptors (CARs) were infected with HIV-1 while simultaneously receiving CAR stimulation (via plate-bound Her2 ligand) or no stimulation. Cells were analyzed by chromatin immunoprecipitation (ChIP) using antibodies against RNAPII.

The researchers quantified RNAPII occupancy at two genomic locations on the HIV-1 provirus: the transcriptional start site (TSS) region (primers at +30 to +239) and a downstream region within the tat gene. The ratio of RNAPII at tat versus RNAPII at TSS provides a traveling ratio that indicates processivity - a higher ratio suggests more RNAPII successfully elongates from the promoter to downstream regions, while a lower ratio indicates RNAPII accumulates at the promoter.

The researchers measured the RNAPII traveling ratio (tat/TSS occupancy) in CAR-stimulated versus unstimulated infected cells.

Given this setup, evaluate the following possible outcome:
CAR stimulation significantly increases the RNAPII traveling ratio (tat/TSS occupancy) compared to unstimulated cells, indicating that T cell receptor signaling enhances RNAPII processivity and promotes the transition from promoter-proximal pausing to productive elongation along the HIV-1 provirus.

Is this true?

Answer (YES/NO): YES